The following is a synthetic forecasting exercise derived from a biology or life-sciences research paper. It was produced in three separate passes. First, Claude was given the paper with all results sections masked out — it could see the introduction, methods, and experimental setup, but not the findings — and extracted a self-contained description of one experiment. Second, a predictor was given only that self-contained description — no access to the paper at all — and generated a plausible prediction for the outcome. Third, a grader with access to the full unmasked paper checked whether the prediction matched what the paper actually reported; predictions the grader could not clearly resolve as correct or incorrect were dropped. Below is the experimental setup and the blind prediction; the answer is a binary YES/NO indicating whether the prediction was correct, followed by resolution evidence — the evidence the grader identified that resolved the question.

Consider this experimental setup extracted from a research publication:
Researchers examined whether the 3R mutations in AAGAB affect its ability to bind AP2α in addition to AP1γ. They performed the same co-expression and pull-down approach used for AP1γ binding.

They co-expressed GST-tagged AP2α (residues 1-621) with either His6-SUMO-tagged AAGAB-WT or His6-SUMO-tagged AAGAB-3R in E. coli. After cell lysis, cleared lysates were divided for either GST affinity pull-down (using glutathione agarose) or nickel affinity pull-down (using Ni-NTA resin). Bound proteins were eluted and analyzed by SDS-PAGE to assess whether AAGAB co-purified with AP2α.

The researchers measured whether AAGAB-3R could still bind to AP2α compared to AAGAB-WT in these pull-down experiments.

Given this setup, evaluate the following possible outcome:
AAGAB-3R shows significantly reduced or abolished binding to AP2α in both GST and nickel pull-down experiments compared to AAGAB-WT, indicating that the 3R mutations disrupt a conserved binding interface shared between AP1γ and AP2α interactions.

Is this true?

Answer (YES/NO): YES